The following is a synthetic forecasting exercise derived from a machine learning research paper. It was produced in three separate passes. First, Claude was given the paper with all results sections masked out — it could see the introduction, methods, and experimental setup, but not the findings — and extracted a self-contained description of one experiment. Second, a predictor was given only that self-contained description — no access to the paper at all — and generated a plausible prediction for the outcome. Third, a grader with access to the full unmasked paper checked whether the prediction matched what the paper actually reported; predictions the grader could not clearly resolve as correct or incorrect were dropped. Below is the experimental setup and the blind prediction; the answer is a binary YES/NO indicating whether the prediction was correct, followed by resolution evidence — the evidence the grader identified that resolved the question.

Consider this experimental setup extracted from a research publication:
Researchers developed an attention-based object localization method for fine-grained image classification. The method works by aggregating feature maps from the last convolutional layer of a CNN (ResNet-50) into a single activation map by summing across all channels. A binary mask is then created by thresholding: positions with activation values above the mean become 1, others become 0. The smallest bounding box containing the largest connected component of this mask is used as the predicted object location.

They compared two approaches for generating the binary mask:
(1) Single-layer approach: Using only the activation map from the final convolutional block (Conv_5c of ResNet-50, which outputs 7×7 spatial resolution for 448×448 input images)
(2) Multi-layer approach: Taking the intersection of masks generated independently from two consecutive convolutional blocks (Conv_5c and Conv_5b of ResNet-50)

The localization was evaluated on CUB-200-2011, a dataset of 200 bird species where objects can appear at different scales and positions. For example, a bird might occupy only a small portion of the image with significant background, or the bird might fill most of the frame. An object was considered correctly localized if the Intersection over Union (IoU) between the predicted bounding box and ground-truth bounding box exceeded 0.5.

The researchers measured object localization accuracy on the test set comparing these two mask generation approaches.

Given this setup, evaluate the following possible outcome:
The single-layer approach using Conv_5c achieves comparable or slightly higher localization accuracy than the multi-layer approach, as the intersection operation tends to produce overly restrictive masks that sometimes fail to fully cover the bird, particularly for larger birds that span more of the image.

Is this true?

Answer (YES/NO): NO